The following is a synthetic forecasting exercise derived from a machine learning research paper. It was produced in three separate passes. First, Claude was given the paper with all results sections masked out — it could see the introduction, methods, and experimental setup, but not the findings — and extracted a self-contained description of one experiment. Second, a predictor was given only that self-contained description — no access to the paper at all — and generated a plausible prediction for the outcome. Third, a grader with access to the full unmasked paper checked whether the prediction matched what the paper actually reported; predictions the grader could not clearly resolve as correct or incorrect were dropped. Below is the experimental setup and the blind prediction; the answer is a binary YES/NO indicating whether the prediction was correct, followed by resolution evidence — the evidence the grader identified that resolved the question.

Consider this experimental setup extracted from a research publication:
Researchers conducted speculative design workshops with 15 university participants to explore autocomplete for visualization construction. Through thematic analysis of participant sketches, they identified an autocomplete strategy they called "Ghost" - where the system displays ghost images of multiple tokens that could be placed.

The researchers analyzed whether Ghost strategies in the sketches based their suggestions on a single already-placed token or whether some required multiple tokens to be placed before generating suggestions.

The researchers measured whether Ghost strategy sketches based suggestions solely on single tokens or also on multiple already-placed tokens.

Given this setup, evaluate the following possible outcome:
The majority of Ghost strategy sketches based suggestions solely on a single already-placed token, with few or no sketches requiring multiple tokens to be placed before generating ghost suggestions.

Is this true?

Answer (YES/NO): YES